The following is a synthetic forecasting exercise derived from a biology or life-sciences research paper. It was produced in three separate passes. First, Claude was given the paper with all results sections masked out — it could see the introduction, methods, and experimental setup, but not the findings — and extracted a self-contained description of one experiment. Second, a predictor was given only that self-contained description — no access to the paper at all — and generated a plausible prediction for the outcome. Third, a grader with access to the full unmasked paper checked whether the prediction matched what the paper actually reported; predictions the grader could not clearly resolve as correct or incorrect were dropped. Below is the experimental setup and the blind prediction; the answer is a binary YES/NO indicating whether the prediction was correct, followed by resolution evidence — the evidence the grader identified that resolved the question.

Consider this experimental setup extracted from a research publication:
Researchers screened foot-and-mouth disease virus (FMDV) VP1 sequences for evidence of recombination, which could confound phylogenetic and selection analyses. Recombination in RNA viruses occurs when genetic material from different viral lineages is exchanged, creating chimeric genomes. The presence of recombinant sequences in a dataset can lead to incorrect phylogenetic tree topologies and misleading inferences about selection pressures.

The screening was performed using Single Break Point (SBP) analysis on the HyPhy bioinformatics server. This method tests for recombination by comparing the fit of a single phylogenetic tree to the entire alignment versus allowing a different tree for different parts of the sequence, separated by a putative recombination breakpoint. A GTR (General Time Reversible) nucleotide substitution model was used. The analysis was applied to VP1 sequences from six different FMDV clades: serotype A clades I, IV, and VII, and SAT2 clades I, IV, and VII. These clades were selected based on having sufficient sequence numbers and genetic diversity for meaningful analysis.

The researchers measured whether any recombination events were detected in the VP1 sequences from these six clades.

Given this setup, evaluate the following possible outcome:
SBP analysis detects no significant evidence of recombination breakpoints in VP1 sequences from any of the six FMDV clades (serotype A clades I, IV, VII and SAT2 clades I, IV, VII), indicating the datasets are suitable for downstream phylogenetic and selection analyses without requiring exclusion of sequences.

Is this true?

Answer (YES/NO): YES